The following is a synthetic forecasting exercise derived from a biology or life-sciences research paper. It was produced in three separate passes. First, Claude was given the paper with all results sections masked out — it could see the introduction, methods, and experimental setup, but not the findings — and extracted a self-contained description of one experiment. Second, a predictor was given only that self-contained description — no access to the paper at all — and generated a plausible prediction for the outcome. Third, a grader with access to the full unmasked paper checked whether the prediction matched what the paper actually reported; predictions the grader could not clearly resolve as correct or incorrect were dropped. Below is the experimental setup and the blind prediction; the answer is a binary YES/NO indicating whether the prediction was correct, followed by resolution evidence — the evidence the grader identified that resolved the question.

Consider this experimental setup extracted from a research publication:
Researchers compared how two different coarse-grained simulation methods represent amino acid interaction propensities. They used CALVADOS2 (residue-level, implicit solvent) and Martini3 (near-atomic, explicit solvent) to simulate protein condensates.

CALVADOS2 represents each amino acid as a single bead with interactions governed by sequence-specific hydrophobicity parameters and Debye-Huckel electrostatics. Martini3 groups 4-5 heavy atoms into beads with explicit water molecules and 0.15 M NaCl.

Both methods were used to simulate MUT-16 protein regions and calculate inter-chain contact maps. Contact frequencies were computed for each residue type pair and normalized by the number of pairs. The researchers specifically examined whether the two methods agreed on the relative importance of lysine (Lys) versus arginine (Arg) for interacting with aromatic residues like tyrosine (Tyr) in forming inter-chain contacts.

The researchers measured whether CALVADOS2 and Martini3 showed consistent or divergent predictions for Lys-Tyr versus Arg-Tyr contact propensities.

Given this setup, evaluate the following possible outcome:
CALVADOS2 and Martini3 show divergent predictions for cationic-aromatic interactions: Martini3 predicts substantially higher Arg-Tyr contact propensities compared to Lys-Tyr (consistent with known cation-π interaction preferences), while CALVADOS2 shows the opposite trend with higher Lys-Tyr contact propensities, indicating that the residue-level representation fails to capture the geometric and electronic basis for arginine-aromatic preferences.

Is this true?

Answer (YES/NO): NO